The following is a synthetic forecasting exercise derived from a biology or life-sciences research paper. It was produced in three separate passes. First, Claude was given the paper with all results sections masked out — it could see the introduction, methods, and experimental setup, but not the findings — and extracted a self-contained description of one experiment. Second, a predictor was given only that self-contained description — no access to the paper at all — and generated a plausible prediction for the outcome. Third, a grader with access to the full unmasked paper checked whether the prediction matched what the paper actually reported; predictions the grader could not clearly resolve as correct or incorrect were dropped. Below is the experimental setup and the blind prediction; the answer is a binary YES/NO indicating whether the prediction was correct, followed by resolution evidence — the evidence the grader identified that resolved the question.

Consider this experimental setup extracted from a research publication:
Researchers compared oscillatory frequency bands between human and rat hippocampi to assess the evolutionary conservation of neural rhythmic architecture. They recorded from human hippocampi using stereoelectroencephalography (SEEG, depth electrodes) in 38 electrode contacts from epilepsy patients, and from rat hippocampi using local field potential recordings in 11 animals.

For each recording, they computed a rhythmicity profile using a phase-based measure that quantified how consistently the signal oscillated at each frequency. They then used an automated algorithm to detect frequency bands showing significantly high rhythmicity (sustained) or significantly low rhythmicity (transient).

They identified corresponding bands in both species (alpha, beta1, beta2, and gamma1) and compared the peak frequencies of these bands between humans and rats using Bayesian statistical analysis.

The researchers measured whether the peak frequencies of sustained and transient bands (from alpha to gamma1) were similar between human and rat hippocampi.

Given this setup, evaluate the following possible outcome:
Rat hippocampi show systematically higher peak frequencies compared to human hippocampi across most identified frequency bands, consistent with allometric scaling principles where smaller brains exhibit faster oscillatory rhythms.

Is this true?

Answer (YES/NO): NO